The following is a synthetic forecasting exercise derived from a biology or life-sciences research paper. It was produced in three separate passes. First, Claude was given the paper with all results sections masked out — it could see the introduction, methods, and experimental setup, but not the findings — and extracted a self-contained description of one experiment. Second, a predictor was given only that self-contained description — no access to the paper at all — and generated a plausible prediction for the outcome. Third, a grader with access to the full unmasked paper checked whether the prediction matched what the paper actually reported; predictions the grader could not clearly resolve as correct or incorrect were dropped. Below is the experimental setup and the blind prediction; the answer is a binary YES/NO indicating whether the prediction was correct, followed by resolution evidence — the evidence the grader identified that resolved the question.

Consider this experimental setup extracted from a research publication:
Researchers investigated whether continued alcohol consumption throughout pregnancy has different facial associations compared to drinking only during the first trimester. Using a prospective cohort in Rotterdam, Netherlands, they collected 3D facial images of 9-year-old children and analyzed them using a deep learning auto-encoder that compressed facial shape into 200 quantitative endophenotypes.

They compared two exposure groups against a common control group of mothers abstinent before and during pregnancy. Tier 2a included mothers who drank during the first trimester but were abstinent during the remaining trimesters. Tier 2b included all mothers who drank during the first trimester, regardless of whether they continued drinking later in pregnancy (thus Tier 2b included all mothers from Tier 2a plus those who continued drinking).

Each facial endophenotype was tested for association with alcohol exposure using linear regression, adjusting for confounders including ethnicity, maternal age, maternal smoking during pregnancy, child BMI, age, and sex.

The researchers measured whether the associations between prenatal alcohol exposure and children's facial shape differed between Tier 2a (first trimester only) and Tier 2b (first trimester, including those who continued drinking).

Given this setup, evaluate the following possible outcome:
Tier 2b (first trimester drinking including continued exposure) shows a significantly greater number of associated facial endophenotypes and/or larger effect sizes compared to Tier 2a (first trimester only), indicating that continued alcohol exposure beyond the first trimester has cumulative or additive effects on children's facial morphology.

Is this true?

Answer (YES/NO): NO